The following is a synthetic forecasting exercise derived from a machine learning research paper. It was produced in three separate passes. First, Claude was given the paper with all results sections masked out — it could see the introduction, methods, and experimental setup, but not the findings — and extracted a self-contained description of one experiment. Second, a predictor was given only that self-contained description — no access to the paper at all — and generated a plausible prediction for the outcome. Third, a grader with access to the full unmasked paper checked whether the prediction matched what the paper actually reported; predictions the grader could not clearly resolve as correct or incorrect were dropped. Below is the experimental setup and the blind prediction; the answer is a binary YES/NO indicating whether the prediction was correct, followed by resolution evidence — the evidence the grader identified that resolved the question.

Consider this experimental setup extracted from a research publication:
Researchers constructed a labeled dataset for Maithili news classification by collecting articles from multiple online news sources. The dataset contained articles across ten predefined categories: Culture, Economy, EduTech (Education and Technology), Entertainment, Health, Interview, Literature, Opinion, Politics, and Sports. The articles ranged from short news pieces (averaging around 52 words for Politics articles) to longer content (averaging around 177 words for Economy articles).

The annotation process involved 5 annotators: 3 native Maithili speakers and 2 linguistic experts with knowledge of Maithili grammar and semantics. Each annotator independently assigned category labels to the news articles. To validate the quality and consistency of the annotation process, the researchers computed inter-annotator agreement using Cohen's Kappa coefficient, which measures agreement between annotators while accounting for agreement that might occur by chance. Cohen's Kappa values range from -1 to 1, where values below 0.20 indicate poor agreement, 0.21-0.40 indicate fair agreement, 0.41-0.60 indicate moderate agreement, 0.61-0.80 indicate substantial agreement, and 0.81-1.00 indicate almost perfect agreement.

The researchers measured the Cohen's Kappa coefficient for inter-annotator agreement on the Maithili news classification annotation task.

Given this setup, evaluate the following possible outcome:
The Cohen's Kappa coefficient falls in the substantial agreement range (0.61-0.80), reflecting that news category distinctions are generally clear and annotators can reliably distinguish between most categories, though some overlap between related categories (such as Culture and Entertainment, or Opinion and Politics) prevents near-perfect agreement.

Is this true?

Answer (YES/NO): NO